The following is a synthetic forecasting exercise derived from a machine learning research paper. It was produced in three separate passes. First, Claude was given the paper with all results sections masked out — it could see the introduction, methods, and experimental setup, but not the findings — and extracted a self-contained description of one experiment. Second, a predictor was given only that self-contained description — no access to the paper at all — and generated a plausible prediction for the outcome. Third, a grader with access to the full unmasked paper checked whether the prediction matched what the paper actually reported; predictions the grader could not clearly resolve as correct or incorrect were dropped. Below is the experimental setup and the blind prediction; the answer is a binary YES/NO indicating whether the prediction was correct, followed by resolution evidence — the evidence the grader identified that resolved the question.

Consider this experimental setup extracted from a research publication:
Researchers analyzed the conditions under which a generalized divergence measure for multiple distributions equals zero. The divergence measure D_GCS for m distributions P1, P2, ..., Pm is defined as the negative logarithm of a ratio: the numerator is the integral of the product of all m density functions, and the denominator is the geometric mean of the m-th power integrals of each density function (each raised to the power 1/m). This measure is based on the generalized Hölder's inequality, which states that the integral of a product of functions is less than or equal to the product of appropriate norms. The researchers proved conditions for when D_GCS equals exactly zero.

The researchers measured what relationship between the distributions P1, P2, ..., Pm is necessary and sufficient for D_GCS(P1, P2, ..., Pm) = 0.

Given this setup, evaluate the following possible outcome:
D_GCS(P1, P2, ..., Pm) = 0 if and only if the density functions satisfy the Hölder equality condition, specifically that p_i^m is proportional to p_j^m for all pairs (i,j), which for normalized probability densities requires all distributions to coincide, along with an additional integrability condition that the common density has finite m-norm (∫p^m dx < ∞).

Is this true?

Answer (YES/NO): NO